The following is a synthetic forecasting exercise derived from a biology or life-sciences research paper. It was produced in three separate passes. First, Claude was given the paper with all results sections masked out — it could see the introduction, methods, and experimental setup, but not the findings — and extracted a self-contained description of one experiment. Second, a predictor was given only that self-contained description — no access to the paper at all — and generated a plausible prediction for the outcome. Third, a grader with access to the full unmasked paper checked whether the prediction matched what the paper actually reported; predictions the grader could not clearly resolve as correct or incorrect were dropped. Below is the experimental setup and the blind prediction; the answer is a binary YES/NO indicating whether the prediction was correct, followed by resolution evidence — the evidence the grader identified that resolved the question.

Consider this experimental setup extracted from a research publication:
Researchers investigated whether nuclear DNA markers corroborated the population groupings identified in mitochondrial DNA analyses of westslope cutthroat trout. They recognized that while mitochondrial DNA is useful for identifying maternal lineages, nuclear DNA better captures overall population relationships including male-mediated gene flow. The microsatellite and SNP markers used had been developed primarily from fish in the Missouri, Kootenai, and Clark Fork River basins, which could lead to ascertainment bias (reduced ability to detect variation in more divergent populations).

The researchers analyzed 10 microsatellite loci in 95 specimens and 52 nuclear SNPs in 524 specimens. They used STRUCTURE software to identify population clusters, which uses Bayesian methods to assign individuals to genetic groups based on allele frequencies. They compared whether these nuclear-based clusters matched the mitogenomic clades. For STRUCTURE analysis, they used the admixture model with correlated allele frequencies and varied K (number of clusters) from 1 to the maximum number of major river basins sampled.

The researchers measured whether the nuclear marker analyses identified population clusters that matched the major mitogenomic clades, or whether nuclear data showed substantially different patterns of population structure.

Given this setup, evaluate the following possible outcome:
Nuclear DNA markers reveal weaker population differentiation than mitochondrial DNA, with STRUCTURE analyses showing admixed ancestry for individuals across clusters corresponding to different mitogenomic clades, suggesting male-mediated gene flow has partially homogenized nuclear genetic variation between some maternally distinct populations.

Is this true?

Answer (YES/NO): YES